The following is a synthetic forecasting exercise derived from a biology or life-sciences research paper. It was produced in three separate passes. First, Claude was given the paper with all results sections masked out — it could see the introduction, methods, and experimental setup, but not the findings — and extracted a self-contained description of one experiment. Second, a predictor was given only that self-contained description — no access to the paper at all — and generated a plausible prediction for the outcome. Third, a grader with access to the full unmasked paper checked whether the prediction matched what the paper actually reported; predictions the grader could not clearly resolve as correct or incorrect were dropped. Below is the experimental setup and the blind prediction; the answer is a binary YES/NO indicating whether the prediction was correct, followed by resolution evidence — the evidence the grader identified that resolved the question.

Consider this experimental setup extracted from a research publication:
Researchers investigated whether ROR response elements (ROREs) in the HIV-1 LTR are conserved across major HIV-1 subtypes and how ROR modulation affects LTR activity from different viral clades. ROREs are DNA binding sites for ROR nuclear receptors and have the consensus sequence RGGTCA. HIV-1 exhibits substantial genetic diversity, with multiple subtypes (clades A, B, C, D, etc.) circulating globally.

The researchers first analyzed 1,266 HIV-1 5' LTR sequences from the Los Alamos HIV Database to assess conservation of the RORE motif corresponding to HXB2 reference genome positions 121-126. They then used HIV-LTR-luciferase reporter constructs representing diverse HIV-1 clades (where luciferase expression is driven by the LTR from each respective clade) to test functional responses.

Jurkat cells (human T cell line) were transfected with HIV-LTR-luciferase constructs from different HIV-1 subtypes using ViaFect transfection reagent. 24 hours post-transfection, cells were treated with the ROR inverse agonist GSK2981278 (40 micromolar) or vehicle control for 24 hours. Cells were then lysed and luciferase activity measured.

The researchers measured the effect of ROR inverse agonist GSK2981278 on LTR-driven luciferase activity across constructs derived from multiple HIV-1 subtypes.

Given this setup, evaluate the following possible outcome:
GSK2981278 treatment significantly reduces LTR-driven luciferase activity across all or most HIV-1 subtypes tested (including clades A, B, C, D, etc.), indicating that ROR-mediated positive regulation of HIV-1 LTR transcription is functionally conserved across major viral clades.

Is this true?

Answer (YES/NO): YES